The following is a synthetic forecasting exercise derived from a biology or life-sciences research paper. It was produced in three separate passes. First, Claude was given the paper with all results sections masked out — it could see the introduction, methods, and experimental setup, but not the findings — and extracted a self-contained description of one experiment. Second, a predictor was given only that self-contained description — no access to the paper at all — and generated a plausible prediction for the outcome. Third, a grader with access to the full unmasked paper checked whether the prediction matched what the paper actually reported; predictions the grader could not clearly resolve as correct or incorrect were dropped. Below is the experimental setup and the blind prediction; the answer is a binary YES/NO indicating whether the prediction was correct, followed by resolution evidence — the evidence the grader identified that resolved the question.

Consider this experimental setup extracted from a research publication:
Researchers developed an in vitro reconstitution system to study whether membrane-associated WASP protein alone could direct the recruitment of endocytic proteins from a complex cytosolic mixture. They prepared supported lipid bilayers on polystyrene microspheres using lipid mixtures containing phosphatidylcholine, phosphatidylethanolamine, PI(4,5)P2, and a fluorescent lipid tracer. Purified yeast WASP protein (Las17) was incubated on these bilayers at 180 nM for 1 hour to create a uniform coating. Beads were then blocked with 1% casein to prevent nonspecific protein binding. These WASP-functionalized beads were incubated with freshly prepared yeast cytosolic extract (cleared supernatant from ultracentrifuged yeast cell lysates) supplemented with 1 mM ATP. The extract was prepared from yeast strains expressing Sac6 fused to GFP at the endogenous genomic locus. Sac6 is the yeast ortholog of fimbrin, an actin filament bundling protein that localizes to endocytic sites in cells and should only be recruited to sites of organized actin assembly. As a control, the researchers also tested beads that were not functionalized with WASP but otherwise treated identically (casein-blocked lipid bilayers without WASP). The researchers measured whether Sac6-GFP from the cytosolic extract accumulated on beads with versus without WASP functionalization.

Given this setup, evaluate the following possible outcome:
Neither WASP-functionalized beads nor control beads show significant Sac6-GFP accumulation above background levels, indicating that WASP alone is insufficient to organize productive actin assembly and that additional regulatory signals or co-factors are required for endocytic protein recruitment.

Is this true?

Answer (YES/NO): NO